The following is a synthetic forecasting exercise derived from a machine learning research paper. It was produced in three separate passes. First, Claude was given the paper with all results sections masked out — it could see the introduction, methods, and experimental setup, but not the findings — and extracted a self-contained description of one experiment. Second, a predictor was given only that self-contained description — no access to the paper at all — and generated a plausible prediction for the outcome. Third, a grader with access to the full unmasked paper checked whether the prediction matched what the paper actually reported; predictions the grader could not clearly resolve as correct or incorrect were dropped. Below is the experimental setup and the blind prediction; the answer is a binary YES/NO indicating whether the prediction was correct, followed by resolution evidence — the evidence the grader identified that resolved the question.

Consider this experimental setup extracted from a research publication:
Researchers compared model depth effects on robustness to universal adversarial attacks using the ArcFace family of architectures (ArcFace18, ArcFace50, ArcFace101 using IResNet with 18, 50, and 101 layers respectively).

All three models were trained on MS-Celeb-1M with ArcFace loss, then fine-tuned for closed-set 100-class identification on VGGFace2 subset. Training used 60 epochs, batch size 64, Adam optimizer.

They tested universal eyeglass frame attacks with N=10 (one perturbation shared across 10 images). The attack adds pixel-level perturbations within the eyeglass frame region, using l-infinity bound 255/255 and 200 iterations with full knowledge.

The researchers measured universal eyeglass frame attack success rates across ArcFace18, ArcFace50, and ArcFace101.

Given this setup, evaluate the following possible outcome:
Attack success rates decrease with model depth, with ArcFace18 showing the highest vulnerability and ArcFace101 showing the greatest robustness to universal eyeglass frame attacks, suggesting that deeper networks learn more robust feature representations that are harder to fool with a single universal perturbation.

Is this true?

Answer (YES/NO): YES